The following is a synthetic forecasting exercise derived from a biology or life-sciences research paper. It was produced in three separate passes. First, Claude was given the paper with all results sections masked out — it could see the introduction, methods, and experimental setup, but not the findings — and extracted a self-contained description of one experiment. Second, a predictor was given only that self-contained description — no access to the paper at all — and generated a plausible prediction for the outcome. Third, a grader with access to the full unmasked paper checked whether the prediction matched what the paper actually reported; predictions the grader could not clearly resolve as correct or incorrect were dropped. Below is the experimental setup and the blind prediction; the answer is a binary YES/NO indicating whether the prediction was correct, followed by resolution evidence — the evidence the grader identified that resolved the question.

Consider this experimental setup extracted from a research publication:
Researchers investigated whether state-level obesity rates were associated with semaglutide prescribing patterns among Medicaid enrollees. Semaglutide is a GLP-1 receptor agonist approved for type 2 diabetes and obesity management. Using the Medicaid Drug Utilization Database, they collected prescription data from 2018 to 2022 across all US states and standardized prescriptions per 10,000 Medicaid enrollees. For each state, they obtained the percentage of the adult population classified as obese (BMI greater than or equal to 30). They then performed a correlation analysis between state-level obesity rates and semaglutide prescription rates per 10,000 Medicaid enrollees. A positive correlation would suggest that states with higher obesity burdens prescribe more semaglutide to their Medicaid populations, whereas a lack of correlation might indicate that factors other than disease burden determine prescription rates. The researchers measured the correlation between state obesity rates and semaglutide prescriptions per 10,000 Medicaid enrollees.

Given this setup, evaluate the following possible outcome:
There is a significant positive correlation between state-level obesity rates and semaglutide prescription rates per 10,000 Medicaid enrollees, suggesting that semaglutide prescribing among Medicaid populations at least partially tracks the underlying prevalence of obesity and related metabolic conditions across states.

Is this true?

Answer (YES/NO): NO